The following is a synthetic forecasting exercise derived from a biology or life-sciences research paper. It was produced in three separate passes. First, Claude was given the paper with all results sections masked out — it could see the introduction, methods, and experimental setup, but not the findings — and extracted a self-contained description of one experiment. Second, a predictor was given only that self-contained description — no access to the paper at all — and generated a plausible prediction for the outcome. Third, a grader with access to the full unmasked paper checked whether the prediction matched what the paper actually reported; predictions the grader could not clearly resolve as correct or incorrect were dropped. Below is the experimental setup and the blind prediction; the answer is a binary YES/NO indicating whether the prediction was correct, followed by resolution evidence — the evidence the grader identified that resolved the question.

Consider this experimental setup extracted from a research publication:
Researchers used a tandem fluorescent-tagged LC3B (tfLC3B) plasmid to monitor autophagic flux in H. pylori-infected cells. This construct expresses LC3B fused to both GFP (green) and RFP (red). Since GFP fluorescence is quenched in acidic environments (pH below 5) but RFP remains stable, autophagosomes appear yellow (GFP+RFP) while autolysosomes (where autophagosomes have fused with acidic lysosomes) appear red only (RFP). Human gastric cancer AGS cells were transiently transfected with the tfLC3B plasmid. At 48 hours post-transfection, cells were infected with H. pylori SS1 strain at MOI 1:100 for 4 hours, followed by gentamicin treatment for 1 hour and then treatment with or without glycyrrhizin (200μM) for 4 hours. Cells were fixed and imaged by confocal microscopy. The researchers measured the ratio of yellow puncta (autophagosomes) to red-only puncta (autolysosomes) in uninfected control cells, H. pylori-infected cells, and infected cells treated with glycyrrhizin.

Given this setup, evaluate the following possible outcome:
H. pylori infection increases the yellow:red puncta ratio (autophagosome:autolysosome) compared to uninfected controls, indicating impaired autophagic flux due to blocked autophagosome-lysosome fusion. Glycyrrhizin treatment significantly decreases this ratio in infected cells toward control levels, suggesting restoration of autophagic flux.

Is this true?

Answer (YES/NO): YES